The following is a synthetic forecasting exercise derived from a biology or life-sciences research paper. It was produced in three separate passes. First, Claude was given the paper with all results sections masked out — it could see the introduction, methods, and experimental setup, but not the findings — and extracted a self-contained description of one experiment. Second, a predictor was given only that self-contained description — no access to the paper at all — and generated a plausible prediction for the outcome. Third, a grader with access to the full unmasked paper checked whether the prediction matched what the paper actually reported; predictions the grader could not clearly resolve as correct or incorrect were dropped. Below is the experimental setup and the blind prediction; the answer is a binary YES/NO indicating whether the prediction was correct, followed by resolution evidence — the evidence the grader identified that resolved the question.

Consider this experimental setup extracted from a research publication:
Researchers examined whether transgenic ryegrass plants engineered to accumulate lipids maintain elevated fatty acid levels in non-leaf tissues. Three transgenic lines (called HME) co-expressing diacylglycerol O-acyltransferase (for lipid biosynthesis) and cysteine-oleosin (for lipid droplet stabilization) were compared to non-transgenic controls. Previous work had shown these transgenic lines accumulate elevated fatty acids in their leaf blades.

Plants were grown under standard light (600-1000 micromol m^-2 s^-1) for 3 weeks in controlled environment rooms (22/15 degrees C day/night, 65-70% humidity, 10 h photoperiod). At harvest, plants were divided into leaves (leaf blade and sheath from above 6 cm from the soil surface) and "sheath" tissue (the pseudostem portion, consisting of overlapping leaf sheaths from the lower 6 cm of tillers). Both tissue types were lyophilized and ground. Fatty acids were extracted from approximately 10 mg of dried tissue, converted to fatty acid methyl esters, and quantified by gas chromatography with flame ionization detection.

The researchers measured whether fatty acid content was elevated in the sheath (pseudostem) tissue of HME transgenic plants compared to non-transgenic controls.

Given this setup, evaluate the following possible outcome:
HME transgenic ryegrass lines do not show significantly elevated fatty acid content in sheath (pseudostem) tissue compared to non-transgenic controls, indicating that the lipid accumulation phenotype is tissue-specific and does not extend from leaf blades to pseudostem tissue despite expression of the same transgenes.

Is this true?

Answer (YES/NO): NO